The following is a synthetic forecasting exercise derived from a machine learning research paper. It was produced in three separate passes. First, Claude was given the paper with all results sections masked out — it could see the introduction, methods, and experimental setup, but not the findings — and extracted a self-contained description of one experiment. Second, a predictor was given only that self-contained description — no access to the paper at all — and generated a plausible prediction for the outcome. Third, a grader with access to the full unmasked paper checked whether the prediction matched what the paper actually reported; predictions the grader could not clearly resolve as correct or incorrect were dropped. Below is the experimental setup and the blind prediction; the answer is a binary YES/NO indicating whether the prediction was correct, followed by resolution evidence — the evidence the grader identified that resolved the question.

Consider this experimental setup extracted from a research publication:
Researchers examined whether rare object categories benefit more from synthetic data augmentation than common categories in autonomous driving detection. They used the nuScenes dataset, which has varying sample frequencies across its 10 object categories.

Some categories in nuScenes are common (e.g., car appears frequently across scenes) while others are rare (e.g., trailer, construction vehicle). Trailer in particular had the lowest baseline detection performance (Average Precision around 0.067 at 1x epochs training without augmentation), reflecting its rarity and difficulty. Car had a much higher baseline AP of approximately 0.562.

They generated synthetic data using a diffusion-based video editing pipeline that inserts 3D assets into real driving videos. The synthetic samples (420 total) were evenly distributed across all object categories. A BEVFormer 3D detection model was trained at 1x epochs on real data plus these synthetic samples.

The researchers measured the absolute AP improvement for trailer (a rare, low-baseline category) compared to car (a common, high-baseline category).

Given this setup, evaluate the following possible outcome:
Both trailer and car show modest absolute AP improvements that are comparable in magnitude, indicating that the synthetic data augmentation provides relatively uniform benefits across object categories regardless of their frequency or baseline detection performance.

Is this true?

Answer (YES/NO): YES